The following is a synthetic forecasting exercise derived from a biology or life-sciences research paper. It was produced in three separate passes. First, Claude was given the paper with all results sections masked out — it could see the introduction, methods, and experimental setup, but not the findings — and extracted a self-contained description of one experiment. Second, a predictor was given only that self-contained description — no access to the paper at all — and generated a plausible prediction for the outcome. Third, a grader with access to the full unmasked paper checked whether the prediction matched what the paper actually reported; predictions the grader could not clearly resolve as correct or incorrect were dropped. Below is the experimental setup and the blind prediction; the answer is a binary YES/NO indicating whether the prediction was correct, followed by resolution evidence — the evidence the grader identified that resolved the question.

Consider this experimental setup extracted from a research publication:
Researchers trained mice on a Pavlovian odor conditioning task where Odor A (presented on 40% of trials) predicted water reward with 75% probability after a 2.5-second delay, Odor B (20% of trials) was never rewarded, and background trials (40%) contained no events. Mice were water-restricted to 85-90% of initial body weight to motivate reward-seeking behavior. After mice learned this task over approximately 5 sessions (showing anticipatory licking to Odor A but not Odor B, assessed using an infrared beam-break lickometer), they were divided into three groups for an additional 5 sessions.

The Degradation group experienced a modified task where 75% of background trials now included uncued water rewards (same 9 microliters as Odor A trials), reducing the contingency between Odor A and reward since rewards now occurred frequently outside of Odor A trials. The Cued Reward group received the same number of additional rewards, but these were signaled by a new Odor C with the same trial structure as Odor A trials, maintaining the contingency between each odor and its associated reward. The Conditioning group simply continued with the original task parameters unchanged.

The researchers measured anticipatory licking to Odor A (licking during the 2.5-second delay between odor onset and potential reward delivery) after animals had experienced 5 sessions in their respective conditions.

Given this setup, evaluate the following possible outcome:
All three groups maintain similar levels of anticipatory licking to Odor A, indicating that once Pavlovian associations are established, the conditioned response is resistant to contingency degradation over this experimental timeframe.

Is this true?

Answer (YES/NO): NO